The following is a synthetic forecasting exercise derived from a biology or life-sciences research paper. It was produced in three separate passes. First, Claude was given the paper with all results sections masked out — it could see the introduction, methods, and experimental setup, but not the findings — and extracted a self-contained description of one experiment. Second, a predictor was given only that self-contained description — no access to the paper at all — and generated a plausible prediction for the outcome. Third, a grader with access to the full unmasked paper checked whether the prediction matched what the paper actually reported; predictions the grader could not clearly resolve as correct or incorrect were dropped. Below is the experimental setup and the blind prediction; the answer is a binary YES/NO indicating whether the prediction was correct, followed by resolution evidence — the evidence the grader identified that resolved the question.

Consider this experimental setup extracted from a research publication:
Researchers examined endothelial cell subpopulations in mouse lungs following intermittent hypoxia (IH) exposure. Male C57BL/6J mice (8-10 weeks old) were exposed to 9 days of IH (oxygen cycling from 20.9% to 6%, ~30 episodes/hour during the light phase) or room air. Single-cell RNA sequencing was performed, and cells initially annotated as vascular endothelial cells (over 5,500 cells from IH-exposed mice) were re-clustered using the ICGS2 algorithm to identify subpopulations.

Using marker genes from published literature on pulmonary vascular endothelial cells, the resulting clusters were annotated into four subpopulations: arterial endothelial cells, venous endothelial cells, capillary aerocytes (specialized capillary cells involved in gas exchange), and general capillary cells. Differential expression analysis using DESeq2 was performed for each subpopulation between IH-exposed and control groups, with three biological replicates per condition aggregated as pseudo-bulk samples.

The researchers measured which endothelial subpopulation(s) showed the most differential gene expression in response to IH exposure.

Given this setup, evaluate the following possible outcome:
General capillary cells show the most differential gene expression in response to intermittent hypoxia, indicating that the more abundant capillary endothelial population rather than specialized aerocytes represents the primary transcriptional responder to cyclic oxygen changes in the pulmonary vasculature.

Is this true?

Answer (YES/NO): YES